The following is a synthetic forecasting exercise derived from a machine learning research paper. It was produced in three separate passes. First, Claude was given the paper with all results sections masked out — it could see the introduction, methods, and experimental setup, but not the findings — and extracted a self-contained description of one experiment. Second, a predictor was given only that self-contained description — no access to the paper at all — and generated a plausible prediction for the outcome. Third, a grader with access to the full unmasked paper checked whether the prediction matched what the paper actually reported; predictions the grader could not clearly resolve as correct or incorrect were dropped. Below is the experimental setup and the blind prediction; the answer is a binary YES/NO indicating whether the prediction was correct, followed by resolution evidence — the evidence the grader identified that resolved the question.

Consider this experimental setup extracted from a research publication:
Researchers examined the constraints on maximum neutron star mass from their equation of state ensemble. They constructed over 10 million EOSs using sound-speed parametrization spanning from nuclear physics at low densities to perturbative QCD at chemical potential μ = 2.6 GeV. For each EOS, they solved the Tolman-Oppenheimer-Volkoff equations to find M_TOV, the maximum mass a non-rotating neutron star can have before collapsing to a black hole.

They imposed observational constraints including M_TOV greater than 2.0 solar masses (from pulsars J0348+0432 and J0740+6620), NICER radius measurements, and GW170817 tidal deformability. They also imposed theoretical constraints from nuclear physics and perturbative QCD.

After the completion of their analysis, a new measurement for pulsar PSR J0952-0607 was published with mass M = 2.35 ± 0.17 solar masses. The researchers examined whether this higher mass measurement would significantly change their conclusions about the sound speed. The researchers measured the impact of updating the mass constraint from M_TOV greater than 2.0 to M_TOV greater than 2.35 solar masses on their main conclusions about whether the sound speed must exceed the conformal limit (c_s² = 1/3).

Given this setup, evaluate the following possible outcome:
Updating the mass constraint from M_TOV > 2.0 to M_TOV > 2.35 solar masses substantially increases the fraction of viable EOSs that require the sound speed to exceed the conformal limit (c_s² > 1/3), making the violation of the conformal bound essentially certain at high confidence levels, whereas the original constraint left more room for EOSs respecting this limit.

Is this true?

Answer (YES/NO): NO